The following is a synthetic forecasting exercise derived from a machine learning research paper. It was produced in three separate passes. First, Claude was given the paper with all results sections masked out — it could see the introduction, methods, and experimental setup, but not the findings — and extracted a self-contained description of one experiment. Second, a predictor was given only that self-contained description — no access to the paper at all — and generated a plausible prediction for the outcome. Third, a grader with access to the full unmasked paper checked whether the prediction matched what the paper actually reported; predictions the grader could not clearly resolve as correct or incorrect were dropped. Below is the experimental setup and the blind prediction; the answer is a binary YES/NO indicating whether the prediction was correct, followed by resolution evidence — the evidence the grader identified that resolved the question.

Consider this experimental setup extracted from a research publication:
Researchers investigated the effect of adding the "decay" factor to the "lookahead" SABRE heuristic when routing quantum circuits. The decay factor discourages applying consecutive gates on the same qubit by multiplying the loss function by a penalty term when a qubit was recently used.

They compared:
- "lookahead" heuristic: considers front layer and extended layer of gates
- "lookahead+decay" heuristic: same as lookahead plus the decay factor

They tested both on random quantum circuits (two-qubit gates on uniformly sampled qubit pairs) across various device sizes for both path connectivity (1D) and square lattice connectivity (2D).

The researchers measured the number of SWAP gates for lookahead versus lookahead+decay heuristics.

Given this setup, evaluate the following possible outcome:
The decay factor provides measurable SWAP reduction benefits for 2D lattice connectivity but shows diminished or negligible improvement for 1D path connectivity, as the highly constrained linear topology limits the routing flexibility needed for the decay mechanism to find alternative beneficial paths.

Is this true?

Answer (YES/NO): NO